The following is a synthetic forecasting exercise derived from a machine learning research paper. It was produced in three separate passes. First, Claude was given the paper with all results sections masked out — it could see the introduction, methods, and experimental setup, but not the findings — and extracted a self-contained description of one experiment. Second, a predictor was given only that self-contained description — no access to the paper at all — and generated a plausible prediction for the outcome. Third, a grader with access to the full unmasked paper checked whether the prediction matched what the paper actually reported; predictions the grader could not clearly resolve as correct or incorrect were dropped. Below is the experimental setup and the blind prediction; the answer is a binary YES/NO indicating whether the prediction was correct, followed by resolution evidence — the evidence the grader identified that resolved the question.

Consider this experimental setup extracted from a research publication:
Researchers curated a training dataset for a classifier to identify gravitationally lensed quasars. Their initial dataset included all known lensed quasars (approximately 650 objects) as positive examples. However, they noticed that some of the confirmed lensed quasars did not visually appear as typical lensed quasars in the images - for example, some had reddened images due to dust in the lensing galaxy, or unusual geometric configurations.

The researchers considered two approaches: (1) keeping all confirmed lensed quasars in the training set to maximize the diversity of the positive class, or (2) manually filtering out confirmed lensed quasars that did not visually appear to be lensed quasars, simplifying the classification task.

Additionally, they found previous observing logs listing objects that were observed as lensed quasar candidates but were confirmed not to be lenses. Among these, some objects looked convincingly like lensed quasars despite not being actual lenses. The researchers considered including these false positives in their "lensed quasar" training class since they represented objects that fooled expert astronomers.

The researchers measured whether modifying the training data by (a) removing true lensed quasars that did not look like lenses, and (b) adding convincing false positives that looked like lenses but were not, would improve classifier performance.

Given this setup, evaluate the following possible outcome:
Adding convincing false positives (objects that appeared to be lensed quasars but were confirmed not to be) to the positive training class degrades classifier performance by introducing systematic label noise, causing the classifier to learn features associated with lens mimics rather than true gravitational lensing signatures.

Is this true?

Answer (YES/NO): NO